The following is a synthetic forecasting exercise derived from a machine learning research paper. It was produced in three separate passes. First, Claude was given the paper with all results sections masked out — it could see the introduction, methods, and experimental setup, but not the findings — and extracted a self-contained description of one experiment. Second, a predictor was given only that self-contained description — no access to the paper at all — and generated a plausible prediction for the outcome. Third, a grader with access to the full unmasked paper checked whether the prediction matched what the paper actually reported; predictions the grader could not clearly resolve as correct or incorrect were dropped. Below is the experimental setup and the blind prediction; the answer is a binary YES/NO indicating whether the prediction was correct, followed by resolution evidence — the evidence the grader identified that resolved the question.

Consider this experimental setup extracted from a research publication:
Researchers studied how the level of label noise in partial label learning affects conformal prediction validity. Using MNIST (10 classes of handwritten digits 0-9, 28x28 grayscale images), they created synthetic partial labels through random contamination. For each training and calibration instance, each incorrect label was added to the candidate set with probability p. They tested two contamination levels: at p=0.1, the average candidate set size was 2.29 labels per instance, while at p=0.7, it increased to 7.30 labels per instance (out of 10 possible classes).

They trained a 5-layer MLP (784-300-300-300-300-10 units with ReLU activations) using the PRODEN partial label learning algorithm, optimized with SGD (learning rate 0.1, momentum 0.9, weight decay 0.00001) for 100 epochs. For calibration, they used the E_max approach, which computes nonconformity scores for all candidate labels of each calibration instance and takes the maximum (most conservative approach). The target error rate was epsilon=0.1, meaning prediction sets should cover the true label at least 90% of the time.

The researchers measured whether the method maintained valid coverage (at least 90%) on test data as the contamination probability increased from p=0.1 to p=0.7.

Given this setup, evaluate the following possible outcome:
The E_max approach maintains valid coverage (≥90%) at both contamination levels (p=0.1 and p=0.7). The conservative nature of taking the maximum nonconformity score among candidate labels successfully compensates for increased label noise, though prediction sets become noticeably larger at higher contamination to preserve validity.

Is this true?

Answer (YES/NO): YES